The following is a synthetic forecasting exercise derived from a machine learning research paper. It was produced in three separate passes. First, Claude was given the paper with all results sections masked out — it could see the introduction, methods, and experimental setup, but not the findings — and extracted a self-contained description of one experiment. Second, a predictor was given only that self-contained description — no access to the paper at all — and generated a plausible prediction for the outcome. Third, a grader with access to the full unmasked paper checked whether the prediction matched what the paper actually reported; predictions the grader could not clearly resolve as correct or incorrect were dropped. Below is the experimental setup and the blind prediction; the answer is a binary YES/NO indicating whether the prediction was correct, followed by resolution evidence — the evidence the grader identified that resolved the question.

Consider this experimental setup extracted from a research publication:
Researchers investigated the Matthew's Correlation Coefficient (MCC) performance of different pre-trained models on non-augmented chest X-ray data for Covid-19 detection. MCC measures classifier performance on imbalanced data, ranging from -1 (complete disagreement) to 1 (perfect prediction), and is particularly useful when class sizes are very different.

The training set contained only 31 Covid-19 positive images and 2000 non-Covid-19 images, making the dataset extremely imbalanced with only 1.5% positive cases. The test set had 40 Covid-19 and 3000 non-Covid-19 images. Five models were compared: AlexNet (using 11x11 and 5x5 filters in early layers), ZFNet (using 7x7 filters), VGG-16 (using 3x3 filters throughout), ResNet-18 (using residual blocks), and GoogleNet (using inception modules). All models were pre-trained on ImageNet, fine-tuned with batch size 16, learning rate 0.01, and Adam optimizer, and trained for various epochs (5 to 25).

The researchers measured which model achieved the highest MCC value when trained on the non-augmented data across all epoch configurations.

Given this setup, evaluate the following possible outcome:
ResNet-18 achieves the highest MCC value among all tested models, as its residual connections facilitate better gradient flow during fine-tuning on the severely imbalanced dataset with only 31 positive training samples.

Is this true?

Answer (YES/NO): NO